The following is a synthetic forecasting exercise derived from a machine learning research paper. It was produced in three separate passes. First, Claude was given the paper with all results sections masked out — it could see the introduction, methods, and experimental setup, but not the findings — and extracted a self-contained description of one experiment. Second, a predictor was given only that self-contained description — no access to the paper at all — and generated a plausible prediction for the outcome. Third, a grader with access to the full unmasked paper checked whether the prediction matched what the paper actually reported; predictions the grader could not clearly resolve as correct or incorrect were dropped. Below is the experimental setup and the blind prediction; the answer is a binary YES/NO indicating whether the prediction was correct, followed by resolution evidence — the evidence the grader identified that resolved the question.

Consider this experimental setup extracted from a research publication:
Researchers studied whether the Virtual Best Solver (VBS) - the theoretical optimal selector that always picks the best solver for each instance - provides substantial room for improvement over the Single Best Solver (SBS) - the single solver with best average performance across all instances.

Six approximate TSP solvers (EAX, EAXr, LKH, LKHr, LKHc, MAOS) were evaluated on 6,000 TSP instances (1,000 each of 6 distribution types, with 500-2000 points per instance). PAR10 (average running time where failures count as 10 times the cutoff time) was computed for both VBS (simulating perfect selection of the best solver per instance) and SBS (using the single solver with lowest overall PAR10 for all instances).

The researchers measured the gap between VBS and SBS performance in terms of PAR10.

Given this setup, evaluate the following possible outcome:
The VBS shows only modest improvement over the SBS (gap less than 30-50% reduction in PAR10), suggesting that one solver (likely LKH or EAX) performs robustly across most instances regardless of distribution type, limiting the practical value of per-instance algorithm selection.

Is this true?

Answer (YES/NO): NO